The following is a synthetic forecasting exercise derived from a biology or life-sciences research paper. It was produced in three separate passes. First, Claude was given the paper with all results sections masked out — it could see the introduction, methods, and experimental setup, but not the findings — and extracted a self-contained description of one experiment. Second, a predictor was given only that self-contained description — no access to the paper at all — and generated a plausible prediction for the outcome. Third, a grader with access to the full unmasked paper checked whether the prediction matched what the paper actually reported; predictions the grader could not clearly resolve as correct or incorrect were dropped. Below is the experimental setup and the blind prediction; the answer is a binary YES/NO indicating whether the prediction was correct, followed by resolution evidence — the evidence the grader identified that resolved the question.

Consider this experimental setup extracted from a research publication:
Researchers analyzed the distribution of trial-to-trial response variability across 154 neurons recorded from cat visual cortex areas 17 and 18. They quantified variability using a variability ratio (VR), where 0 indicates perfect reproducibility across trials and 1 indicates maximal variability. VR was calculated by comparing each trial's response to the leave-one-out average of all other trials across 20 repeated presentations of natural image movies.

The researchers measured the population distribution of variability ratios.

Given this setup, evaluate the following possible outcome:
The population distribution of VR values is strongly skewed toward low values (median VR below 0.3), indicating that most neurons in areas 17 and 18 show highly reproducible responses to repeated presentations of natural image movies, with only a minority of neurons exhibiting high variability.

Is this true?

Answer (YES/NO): NO